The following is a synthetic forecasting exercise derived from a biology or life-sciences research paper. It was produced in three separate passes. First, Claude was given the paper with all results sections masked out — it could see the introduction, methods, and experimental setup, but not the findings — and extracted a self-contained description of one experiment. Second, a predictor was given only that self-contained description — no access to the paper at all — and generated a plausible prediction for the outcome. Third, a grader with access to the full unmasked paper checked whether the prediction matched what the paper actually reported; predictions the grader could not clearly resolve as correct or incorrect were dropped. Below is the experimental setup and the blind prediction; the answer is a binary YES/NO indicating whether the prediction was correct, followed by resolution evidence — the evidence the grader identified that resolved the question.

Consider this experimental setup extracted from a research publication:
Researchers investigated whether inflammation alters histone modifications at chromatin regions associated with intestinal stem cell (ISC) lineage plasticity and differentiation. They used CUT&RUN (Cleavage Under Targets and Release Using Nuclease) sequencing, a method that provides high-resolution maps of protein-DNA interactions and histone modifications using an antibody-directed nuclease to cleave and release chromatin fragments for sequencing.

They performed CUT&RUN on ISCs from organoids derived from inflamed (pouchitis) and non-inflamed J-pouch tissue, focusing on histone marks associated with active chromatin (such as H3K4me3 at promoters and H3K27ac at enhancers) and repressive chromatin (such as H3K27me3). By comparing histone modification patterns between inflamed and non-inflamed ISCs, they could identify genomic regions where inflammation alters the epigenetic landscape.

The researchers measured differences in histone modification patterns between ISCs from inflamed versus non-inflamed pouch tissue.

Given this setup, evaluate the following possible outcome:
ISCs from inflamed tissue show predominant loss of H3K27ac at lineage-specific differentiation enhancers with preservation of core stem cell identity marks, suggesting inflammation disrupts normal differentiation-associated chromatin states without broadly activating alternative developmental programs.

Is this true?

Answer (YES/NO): NO